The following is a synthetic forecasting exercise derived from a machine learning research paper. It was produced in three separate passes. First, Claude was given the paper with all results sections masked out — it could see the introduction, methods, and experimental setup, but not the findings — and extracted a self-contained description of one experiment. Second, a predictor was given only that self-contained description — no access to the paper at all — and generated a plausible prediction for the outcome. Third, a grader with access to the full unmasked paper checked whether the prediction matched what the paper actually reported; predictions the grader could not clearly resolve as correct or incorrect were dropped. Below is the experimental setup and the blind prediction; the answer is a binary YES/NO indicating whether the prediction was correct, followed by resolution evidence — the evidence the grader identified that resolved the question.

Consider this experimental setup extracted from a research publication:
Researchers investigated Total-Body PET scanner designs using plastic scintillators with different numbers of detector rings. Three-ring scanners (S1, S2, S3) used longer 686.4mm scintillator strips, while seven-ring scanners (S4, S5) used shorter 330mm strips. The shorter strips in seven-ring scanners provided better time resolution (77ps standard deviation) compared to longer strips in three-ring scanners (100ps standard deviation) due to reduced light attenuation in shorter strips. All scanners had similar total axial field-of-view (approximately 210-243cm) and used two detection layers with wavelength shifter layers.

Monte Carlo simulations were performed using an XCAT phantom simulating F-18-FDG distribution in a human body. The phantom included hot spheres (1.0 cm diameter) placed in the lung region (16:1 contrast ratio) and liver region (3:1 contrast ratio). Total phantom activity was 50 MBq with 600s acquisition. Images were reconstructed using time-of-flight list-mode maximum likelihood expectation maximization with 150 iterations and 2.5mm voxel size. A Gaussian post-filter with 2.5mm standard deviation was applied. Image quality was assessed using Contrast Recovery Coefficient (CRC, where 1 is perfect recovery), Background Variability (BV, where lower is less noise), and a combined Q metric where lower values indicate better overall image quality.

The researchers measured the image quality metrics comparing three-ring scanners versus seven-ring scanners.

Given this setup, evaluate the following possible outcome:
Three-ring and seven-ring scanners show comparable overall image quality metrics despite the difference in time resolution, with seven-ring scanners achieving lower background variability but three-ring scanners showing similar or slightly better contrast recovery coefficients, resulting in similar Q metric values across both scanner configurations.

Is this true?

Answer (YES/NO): NO